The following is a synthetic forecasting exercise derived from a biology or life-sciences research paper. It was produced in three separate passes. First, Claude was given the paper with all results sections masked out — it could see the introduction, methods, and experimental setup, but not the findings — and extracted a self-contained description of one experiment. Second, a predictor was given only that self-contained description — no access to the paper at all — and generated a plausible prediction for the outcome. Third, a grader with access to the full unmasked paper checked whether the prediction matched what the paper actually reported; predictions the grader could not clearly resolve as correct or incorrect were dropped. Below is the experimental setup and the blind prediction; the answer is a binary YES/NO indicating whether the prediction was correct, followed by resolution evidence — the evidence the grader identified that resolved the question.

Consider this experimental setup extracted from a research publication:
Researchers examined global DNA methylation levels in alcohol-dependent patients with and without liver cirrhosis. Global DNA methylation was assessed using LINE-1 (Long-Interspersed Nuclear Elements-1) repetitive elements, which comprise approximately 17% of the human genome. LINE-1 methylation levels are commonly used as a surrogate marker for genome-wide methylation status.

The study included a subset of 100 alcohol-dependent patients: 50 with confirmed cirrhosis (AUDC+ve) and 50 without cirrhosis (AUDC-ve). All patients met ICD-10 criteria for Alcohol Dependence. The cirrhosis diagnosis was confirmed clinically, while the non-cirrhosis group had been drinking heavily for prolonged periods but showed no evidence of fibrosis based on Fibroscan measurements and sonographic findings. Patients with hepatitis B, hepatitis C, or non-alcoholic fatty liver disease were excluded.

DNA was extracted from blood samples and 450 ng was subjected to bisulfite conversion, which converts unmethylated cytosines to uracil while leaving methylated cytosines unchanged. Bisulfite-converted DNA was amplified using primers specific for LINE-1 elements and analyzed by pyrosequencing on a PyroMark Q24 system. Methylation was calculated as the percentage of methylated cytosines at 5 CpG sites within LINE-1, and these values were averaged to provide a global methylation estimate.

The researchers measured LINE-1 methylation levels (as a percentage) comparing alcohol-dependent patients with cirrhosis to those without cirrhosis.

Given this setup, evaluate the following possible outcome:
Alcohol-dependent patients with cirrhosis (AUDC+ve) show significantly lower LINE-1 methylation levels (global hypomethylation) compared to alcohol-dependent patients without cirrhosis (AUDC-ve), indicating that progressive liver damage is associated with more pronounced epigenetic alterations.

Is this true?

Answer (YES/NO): NO